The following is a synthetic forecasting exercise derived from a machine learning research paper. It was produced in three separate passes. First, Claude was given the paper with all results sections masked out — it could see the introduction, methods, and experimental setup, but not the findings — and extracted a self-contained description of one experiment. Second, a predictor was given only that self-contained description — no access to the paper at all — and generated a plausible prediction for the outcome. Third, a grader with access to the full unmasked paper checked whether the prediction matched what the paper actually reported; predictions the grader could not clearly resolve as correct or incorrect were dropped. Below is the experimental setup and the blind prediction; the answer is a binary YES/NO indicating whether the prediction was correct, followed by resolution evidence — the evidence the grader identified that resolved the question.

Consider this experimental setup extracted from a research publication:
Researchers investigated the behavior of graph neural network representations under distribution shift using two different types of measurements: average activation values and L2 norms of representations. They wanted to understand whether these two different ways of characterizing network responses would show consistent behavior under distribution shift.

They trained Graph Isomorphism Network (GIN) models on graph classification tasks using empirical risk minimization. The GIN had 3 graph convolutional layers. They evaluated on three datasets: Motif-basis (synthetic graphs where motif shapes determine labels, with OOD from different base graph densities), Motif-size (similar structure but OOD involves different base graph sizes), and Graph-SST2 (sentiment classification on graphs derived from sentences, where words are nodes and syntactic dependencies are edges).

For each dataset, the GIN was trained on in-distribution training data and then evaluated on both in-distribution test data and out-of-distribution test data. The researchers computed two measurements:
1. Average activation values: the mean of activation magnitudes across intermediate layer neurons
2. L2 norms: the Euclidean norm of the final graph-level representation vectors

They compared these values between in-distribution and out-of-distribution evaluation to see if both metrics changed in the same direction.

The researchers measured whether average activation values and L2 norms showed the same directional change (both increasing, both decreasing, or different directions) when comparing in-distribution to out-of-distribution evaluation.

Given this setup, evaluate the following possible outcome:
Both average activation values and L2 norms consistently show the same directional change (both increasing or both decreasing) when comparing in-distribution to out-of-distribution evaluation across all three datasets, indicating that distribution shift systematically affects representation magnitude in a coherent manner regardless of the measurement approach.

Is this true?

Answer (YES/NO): YES